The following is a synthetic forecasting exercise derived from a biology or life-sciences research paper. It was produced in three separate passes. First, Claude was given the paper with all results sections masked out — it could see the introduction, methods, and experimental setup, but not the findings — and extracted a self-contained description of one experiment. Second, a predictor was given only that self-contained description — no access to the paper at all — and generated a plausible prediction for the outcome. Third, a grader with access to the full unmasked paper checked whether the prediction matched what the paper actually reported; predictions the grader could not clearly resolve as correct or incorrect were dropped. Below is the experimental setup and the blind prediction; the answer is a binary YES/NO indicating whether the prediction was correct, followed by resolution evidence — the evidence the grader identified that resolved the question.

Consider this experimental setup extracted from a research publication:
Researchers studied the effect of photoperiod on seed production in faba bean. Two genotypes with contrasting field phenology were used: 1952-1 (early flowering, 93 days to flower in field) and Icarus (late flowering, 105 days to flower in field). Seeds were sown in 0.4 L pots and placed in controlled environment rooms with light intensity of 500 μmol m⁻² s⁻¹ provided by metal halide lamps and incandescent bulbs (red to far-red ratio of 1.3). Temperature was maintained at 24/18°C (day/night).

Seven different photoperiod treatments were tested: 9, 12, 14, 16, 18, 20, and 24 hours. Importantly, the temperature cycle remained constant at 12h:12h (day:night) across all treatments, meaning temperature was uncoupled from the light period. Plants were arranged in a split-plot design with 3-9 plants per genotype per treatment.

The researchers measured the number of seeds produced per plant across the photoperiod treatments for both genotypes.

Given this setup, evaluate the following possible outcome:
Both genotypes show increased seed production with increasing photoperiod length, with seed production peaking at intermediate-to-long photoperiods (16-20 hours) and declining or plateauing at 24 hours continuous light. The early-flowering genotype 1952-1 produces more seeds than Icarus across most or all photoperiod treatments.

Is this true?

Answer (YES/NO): NO